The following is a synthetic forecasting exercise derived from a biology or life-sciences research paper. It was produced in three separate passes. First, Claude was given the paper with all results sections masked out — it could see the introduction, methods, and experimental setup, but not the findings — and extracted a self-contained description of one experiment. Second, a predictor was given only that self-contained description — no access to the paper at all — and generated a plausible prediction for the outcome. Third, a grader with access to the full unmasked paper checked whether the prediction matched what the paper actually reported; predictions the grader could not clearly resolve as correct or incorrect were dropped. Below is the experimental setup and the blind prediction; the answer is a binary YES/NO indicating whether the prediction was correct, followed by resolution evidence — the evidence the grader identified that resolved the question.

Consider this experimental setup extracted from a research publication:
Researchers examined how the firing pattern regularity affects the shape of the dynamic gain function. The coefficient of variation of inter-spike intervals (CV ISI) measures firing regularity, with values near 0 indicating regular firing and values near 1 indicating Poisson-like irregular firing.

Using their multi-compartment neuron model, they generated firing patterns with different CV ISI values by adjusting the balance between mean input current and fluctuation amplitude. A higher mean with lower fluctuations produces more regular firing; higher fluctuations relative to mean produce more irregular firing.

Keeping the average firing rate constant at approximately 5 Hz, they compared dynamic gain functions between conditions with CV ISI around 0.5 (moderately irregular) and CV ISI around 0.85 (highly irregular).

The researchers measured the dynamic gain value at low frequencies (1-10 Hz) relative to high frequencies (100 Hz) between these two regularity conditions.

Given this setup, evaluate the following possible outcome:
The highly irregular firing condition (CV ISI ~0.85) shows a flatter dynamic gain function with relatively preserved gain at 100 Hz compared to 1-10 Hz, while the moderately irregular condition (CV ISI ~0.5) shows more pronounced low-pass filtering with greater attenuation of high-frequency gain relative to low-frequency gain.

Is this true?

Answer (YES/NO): NO